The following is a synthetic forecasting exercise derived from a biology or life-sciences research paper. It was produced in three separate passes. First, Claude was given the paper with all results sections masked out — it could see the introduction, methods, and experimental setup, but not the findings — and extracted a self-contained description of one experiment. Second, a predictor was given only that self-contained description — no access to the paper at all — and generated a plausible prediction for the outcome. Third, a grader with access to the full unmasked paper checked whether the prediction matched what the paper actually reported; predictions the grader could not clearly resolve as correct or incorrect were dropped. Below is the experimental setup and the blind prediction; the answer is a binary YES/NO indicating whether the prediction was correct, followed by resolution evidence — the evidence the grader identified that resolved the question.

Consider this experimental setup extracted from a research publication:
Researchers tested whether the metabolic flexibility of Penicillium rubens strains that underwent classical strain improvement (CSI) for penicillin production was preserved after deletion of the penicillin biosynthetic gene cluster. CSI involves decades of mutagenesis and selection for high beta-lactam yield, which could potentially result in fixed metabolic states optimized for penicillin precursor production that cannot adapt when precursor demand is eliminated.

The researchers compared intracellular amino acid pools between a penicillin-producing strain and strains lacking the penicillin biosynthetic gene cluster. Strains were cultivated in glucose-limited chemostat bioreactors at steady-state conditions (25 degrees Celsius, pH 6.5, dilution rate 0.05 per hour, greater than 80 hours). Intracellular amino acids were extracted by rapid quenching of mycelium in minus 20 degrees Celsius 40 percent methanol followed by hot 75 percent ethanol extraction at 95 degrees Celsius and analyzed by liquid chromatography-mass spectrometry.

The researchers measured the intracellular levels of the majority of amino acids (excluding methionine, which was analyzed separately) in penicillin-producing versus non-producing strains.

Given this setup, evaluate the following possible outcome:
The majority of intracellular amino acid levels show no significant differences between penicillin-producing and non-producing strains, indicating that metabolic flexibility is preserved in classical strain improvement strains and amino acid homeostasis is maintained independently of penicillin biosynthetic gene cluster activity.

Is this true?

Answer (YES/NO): YES